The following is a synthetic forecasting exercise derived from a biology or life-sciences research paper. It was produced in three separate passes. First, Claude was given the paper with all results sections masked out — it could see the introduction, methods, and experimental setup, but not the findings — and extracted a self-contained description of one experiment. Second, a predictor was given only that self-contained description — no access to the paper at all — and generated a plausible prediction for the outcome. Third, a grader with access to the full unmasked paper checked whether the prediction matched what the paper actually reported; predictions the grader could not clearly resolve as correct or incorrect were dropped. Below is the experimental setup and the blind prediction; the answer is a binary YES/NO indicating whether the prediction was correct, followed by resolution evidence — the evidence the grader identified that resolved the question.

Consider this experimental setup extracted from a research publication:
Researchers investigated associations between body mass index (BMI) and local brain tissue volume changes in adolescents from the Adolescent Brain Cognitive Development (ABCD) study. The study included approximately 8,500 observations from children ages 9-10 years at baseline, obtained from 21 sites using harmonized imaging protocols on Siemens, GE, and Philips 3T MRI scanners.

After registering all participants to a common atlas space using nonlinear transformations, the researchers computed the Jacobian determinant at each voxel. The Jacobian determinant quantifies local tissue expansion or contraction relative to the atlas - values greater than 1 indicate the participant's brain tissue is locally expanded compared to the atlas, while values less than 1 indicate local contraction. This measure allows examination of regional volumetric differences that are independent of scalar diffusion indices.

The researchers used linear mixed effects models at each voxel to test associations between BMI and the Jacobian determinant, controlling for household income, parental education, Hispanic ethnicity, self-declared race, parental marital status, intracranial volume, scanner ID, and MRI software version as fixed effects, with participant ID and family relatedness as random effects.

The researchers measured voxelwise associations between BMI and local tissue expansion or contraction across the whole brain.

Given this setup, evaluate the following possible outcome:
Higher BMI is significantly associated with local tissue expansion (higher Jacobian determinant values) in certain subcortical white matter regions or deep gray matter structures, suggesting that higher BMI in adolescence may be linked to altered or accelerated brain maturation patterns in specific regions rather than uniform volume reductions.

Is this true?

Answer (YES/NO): YES